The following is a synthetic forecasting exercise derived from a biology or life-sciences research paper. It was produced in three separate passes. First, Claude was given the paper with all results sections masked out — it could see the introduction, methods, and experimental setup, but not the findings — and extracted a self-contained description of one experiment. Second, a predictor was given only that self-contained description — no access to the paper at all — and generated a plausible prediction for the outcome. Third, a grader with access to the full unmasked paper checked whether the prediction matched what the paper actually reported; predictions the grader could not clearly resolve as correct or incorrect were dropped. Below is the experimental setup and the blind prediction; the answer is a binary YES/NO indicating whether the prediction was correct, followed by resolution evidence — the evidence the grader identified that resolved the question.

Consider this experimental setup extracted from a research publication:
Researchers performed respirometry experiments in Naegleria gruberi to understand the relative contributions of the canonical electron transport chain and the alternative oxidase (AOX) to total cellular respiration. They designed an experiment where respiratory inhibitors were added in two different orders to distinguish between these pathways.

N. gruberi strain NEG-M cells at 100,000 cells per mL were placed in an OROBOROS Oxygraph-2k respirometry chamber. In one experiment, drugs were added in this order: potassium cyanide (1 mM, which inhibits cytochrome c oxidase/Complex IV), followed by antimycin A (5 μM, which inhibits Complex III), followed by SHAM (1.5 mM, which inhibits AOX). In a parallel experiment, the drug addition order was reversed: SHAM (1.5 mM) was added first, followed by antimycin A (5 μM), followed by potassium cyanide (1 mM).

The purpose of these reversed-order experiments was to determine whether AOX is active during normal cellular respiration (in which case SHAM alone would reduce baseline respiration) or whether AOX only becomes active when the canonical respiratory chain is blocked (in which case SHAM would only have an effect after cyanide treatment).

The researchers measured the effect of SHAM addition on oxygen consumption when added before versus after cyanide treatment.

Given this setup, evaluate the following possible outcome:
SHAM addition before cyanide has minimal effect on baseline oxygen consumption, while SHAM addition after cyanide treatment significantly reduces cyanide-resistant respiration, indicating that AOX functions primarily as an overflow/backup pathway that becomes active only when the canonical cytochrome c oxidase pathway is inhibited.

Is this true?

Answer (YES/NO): NO